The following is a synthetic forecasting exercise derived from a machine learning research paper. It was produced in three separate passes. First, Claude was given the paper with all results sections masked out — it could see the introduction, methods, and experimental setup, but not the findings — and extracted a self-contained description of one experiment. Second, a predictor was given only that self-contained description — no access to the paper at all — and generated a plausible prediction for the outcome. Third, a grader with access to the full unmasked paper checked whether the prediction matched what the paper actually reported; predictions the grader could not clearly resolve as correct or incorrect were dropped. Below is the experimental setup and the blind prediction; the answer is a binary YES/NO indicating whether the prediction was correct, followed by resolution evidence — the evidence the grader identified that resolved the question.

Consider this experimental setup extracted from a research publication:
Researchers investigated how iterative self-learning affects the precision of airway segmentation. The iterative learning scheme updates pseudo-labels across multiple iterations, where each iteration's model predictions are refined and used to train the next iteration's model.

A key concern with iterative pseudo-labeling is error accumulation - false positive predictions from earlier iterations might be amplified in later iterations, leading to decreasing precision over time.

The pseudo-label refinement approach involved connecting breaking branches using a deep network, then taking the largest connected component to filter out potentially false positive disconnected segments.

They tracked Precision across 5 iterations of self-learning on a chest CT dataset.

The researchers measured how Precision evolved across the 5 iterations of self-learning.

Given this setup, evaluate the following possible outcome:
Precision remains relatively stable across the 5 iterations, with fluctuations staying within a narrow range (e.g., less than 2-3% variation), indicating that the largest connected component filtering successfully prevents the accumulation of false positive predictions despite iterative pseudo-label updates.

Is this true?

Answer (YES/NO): NO